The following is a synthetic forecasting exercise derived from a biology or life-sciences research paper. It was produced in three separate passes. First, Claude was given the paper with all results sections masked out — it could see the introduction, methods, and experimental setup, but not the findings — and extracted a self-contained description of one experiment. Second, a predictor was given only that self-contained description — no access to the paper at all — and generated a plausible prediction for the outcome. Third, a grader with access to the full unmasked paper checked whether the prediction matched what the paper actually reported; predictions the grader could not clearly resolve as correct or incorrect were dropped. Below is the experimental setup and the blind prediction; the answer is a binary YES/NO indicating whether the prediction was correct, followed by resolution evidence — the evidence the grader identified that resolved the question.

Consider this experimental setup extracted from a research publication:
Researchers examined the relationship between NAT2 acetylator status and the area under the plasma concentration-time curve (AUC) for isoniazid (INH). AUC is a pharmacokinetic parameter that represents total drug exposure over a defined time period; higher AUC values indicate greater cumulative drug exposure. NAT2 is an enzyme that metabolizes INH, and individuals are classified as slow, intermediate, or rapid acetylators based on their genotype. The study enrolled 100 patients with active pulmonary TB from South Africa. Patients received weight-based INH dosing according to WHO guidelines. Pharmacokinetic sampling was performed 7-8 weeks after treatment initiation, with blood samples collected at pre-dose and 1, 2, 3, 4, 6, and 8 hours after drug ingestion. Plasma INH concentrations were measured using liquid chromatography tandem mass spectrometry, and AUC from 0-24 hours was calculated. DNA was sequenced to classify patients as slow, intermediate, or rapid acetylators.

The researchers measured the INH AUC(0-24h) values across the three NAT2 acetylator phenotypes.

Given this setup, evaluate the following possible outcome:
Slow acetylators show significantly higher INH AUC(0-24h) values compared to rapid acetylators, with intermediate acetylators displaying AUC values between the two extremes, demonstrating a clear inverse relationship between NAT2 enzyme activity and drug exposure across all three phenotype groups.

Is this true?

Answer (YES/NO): YES